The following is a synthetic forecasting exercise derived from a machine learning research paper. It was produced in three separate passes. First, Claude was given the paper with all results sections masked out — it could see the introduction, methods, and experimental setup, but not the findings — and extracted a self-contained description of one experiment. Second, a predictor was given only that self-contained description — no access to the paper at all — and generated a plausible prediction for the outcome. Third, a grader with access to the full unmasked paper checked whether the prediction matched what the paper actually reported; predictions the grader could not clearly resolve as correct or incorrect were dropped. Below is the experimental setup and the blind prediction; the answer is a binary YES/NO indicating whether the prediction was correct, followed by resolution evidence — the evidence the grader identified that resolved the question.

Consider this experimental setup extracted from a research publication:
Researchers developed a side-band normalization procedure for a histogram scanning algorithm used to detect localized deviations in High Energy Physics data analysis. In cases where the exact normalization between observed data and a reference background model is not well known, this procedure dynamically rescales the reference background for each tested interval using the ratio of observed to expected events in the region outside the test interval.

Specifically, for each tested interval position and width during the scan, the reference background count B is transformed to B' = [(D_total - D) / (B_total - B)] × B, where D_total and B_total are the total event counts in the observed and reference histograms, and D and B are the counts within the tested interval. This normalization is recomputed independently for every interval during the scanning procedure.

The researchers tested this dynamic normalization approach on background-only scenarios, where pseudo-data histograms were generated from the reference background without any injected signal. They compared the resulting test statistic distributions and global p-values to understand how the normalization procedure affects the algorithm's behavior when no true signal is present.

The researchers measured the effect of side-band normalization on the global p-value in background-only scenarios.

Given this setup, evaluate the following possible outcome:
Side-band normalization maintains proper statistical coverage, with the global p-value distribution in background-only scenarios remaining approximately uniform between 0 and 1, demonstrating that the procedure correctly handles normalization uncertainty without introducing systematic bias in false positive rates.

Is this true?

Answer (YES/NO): NO